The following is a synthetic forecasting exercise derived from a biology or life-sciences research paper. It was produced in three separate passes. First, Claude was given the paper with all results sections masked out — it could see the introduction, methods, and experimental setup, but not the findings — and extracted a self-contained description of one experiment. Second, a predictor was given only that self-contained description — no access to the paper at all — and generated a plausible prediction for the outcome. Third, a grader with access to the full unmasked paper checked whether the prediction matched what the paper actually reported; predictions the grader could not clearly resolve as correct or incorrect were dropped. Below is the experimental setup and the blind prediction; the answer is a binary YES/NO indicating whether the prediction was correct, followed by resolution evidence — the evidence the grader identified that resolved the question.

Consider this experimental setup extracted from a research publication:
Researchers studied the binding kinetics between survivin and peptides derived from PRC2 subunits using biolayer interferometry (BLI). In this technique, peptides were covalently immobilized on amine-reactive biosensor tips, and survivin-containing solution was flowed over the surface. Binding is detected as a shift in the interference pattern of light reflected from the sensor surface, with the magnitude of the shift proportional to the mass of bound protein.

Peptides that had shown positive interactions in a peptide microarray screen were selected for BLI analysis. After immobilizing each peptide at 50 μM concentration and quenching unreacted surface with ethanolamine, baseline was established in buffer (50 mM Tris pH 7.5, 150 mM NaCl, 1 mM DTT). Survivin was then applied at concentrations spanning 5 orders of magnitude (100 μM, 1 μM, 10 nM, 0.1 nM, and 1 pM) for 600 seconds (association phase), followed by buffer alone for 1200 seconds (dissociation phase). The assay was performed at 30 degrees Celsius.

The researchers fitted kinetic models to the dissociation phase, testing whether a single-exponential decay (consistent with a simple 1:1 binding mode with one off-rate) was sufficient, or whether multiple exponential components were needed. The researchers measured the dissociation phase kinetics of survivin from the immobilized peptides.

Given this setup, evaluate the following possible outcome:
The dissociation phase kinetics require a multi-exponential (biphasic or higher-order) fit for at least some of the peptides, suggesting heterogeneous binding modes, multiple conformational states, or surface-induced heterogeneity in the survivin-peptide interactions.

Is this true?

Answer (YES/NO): YES